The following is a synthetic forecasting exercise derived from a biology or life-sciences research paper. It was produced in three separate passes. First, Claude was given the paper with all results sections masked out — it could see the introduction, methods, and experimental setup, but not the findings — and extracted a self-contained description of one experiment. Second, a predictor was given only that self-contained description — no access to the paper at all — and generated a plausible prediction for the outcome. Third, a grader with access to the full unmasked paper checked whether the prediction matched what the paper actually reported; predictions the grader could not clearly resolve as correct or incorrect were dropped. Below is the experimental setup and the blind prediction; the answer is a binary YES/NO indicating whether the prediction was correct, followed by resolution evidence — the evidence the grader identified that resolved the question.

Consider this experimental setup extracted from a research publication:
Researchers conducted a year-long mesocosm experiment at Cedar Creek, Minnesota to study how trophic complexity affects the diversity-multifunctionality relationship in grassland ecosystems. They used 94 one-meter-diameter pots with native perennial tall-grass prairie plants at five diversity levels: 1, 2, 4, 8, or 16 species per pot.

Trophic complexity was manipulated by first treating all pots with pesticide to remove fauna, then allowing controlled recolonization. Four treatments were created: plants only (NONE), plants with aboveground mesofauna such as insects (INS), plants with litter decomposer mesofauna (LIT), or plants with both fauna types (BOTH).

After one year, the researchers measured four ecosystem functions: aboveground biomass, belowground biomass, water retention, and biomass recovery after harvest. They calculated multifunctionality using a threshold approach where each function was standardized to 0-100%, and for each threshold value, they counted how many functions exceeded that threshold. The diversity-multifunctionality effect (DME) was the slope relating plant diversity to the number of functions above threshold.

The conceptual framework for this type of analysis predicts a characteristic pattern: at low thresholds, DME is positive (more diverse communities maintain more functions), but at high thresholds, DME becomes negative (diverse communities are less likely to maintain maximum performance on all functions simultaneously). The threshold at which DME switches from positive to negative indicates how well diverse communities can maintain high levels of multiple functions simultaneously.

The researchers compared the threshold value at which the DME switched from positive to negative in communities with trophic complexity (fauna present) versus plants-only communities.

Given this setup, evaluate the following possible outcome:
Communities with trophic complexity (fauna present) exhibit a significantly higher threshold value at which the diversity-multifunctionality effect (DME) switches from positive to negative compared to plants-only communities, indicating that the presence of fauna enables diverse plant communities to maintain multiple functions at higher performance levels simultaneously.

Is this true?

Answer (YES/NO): NO